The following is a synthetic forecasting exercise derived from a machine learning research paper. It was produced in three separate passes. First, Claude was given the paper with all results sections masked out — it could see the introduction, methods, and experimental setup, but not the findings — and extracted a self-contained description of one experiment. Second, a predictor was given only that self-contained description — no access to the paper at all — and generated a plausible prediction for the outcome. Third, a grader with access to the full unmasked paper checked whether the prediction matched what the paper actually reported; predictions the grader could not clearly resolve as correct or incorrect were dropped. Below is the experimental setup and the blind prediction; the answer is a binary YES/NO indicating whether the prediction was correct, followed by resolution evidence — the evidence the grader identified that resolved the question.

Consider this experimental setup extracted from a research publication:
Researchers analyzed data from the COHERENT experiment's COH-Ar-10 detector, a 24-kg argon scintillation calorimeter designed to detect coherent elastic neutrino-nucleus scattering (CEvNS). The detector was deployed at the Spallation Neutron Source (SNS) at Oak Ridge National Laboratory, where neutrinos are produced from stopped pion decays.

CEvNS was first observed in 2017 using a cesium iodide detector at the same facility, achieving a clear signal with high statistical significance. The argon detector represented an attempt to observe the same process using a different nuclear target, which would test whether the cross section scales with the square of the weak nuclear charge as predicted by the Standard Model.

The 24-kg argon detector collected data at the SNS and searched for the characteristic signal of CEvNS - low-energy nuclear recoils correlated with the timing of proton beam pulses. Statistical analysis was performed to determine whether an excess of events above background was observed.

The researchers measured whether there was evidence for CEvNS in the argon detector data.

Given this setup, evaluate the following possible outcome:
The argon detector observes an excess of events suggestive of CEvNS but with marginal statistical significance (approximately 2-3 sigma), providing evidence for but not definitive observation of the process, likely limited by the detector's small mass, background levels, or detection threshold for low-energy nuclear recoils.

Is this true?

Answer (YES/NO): NO